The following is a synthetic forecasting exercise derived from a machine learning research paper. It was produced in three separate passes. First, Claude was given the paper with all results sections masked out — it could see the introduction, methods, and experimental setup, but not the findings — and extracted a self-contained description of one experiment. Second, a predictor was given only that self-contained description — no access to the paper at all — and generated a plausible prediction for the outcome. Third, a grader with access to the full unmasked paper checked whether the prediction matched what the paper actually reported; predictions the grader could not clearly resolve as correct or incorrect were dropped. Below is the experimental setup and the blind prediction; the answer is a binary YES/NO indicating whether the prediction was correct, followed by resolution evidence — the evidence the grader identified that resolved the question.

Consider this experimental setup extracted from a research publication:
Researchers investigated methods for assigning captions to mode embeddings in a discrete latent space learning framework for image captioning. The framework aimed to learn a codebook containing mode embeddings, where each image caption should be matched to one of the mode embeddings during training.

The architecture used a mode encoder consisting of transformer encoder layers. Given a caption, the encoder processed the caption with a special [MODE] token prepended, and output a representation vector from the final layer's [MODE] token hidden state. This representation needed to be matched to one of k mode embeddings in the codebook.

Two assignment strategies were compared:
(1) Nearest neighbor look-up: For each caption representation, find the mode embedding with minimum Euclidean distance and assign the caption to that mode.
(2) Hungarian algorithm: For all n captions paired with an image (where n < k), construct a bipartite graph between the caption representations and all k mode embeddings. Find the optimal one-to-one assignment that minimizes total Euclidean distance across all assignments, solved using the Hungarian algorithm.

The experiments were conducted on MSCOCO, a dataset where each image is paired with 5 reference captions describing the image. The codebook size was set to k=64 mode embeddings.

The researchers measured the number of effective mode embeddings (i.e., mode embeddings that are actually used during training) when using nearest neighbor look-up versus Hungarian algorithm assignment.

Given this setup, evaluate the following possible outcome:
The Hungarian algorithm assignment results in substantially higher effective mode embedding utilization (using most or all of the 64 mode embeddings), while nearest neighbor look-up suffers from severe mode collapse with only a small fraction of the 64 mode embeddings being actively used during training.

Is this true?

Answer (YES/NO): NO